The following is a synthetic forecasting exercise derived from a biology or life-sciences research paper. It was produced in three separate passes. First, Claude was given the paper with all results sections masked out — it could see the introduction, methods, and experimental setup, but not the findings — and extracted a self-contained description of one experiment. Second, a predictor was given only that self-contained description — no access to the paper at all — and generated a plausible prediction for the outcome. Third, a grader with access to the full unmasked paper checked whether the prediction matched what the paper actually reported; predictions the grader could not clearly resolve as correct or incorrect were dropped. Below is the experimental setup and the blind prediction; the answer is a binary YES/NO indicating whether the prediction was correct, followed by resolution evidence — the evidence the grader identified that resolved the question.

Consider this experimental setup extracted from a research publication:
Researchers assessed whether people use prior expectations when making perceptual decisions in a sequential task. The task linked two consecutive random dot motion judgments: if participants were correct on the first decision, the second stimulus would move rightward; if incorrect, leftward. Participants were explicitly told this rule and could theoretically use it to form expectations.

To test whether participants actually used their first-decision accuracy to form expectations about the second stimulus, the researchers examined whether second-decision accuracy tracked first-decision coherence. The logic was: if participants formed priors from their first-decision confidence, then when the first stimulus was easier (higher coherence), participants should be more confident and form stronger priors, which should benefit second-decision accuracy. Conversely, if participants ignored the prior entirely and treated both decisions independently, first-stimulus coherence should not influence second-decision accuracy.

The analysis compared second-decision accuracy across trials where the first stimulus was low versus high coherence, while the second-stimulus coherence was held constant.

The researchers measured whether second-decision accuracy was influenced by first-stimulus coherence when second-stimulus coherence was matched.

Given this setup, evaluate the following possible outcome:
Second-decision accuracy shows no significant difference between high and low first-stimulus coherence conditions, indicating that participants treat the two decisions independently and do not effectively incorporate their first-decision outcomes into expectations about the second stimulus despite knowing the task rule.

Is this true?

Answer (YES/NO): NO